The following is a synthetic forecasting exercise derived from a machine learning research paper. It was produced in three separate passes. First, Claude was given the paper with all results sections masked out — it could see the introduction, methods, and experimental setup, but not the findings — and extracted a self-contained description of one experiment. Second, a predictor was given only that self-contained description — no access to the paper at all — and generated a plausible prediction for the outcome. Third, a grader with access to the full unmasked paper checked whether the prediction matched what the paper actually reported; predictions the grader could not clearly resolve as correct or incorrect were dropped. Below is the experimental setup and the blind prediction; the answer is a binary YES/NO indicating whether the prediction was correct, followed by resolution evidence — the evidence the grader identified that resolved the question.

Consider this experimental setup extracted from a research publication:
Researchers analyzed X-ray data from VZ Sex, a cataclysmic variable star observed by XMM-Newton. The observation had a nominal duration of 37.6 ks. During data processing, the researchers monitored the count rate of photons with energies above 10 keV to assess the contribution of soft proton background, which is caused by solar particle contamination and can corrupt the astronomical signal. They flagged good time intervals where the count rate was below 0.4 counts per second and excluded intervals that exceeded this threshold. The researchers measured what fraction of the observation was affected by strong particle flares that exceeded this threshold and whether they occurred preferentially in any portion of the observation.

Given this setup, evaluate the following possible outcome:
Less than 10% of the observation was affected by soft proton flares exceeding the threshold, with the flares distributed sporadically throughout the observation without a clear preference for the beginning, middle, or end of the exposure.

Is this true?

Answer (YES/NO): NO